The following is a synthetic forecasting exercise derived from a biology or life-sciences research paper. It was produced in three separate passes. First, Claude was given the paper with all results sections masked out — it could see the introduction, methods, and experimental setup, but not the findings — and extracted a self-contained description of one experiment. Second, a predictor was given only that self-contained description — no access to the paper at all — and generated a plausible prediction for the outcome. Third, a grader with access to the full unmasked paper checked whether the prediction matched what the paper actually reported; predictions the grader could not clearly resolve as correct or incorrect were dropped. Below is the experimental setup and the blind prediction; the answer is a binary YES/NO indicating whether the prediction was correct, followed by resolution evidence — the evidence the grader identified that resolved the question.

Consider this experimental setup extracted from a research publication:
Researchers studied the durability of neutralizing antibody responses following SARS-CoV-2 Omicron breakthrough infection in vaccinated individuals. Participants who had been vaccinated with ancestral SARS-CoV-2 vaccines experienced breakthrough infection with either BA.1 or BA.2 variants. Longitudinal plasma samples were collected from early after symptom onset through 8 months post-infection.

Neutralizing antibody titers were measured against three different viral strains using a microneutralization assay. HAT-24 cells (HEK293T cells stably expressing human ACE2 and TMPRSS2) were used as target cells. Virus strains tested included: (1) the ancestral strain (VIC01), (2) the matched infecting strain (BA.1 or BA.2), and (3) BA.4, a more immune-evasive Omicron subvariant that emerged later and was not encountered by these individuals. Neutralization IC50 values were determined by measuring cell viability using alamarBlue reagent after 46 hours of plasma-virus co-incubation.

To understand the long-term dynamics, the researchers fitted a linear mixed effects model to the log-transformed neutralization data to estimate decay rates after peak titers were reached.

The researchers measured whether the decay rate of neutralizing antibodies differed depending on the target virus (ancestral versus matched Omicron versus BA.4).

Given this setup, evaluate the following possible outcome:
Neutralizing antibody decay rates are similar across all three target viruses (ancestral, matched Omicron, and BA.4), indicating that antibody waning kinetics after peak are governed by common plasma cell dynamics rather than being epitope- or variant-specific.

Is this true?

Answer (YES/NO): YES